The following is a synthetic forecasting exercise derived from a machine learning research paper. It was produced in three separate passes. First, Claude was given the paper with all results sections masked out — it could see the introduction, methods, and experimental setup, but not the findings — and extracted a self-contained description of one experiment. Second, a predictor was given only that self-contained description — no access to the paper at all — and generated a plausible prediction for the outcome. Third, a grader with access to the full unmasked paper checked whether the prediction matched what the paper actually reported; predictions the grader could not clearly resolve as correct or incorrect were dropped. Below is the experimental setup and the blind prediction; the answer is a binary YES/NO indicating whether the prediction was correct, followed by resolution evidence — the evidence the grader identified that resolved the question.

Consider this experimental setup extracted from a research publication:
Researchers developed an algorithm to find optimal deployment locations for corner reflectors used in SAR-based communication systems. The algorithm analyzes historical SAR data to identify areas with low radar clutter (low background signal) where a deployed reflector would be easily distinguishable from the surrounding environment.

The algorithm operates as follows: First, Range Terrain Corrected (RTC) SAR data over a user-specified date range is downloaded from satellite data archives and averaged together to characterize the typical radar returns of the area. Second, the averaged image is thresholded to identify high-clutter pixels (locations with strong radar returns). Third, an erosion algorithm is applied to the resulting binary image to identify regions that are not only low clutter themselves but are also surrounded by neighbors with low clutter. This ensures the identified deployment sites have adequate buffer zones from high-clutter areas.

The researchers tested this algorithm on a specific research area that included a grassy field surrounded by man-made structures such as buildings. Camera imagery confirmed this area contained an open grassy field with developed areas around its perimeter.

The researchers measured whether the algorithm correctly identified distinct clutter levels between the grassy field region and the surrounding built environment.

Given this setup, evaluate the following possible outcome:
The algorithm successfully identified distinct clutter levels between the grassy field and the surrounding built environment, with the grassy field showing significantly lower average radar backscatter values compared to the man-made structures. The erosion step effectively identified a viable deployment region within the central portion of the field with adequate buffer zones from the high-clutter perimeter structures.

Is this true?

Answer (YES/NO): YES